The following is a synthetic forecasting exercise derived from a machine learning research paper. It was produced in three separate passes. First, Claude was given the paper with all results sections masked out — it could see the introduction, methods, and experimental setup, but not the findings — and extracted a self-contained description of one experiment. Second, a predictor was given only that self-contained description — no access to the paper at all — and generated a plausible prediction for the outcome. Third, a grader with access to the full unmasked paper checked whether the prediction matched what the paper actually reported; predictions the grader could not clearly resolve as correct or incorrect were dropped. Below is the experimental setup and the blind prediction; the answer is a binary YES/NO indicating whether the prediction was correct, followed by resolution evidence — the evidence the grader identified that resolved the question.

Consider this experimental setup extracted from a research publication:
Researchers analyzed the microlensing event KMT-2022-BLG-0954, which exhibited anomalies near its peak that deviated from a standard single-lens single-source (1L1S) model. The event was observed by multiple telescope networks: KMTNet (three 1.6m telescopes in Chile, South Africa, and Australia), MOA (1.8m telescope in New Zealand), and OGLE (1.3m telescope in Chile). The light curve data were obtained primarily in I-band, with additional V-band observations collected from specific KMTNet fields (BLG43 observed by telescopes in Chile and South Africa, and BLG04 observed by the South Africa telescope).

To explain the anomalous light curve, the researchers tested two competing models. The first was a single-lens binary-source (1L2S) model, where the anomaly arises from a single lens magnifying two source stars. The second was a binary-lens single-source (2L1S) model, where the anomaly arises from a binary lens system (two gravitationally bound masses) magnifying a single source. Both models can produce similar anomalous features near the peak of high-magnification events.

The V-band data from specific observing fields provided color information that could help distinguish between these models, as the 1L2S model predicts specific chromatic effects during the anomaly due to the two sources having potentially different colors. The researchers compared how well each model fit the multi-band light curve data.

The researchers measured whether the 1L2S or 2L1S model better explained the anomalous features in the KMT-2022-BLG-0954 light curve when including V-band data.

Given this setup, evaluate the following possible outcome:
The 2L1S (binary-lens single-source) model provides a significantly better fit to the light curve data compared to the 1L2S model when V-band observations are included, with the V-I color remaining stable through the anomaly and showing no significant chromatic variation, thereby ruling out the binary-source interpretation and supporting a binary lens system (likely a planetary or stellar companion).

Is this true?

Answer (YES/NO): YES